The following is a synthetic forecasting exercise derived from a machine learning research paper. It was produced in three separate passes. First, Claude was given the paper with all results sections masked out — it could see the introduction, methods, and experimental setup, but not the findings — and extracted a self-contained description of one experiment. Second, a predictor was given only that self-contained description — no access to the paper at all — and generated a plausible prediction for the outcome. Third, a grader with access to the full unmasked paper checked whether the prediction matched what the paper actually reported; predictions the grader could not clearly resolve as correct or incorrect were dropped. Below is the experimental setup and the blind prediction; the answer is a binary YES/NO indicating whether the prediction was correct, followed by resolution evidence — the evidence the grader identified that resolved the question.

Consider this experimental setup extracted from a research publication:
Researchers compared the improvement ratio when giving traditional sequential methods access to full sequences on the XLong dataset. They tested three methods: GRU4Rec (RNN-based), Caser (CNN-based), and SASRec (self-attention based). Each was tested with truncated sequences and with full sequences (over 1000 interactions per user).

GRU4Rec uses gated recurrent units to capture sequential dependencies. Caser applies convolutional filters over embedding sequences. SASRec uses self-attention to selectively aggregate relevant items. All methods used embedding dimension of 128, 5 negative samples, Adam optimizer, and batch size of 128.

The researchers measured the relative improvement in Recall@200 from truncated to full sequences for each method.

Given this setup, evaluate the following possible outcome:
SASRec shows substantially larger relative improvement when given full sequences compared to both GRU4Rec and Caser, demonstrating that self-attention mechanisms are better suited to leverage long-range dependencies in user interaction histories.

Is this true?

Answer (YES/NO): NO